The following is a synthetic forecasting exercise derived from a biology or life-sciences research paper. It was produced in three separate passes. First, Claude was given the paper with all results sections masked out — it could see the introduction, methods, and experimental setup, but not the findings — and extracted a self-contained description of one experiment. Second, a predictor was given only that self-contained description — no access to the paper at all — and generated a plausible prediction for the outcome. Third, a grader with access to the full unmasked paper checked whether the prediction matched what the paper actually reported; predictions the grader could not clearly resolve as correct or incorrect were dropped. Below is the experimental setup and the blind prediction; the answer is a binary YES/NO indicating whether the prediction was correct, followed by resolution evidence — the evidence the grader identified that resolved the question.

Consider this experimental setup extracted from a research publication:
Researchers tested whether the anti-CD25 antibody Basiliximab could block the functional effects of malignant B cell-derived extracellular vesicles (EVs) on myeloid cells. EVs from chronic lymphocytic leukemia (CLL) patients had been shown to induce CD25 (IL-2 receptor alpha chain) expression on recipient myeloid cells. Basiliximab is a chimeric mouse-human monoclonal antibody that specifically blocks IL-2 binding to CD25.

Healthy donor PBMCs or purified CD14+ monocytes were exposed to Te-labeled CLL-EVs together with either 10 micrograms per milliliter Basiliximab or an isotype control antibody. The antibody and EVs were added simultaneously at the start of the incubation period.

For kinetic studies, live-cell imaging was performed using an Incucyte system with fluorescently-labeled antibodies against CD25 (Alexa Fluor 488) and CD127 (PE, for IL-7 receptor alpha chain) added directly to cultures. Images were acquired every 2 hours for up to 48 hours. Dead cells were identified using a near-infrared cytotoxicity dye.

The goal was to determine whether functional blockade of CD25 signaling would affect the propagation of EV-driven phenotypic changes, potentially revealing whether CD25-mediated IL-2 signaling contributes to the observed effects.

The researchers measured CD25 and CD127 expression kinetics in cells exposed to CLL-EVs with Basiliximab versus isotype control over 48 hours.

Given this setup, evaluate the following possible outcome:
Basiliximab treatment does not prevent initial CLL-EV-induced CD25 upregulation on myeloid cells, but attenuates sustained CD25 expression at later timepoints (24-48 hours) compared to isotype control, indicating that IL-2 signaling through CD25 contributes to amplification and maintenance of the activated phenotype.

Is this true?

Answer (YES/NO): NO